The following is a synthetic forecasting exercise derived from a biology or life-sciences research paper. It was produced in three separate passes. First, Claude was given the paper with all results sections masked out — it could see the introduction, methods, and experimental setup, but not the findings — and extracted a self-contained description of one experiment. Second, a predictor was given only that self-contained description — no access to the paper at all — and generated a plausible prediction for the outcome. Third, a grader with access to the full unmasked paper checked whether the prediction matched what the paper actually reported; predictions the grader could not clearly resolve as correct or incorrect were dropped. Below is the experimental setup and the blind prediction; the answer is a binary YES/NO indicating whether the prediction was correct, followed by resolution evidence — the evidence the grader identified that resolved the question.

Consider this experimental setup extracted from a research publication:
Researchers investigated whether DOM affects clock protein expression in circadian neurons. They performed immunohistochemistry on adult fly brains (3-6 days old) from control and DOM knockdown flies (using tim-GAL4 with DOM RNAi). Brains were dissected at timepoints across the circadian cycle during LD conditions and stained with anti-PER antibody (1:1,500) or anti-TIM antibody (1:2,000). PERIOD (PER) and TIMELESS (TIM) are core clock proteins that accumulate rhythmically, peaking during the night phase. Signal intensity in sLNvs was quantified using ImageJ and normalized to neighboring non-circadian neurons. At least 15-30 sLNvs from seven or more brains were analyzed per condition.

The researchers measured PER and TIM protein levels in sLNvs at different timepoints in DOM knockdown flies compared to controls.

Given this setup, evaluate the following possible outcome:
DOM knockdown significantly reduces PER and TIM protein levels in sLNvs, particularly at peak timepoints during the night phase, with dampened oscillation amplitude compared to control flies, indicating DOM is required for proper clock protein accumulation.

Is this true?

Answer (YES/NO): YES